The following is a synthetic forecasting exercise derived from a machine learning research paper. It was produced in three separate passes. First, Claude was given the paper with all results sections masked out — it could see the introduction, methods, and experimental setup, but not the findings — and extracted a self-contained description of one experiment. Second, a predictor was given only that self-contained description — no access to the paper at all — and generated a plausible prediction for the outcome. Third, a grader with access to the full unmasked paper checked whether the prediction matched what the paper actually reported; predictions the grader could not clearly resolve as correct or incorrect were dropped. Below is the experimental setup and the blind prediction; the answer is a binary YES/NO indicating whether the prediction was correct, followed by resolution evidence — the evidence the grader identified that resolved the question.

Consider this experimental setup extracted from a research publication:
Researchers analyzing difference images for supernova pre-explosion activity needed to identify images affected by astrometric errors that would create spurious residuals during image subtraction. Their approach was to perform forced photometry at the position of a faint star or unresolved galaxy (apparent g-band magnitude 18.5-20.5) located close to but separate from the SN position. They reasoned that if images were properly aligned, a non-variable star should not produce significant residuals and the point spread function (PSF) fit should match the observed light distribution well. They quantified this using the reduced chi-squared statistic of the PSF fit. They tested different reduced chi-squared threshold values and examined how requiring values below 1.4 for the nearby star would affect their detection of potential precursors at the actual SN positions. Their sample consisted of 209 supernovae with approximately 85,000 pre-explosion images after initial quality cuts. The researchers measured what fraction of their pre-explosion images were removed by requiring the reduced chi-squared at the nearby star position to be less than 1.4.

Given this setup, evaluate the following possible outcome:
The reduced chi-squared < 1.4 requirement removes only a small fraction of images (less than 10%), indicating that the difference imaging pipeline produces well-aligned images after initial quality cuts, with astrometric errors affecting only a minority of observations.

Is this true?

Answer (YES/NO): YES